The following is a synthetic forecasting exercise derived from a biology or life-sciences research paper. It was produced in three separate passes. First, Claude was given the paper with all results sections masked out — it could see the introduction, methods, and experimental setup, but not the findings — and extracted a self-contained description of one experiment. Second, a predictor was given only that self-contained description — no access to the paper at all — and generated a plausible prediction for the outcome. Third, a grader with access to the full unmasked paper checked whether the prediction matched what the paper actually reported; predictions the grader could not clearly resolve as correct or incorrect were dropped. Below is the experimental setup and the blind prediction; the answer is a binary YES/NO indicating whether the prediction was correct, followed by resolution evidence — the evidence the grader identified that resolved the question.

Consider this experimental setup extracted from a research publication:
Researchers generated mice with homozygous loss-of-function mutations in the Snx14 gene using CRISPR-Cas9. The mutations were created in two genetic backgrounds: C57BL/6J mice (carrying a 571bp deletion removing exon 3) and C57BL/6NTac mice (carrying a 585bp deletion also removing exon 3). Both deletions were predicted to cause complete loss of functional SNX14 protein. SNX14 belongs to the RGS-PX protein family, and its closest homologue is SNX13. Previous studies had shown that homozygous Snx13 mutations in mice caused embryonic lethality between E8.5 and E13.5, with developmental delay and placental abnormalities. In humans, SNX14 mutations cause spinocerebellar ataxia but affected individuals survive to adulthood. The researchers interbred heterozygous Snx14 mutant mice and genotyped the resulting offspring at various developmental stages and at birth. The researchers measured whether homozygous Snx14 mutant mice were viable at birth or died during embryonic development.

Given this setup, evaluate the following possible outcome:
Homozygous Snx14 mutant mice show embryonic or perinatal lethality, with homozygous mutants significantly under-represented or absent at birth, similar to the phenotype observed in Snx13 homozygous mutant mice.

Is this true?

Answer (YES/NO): YES